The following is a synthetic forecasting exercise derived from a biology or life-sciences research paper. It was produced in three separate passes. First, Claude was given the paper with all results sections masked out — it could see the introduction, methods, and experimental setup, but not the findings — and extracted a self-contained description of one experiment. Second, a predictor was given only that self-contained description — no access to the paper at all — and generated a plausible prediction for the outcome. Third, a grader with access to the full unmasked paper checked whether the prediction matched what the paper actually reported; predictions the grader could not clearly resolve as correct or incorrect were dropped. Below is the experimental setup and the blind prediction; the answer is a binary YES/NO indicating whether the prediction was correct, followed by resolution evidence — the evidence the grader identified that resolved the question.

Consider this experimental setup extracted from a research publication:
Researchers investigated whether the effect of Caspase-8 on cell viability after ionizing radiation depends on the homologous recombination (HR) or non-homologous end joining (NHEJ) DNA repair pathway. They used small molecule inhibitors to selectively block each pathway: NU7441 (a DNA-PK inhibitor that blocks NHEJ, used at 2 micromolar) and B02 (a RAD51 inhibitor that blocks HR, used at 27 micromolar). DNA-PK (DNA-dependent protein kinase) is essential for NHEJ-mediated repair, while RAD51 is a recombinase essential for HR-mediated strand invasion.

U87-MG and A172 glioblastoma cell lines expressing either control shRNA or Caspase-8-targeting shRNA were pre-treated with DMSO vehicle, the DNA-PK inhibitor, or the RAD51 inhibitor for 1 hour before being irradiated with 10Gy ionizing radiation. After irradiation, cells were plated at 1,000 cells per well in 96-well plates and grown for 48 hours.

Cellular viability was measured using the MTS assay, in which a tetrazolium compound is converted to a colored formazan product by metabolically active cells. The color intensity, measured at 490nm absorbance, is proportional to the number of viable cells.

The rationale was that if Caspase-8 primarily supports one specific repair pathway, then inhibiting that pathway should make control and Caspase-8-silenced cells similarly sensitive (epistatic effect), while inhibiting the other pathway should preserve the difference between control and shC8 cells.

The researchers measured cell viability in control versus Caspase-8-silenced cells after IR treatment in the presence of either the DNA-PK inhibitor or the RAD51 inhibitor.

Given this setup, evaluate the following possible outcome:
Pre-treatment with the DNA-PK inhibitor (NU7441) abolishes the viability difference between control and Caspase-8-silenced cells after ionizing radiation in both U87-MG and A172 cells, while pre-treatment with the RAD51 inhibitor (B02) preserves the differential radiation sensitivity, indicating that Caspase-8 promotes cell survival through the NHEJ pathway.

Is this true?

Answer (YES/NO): NO